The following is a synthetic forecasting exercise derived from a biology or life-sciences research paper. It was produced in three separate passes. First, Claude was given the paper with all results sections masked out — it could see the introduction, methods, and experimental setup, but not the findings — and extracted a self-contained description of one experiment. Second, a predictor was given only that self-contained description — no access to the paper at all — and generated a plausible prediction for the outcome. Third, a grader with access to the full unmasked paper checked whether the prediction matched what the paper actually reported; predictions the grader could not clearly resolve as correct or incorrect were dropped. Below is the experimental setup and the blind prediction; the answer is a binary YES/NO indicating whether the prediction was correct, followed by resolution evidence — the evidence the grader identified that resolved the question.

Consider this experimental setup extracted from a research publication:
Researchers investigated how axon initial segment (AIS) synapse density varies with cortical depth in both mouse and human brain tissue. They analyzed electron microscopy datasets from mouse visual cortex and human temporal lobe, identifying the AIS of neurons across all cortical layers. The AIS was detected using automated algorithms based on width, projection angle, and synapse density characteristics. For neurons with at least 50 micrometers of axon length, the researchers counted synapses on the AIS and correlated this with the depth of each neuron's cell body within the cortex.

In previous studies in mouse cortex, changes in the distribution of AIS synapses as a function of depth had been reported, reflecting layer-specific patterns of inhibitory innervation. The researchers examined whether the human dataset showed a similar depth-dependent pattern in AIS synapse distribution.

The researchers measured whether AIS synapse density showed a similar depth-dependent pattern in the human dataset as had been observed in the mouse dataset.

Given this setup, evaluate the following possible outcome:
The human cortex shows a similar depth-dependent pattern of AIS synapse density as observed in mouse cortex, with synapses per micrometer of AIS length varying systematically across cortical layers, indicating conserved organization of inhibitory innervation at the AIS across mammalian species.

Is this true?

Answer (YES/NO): NO